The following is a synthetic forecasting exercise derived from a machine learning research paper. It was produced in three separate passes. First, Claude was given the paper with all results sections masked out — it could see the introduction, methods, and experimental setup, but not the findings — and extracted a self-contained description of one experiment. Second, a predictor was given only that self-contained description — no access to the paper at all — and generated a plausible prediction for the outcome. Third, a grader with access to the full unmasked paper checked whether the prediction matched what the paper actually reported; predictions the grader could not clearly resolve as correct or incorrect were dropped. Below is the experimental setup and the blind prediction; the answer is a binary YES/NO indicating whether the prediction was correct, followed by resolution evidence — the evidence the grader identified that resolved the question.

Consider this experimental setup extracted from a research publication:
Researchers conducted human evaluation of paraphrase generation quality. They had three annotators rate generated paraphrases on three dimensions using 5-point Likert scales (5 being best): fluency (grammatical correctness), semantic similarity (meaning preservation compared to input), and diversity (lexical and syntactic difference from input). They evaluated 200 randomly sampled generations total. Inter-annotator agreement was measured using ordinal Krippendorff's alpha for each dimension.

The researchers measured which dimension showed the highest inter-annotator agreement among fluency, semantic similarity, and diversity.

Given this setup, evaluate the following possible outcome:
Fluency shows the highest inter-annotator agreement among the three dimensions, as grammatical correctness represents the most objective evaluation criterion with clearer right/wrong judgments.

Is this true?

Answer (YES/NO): NO